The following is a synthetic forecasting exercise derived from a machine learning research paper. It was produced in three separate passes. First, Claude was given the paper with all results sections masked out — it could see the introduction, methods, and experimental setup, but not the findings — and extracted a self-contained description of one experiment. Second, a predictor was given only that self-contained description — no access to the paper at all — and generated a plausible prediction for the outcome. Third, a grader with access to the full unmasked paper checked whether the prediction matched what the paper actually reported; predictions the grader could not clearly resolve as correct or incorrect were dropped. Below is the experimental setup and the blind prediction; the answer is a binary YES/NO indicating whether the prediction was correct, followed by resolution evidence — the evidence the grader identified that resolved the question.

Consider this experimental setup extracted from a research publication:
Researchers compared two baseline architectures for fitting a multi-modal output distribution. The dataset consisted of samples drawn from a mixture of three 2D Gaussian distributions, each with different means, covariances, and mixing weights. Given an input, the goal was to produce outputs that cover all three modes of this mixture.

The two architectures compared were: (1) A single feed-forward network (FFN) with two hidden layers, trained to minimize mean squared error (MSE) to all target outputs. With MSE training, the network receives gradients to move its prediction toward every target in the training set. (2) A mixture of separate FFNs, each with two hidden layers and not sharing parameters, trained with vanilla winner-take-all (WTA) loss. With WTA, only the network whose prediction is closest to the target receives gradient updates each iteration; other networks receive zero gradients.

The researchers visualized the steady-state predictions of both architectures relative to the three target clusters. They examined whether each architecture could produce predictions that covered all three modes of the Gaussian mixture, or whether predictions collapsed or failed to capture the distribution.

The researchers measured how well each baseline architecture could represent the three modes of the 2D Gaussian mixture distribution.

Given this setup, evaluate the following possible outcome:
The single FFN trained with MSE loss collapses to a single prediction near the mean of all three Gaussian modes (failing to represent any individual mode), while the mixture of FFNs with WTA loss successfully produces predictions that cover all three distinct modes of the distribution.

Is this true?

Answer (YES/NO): NO